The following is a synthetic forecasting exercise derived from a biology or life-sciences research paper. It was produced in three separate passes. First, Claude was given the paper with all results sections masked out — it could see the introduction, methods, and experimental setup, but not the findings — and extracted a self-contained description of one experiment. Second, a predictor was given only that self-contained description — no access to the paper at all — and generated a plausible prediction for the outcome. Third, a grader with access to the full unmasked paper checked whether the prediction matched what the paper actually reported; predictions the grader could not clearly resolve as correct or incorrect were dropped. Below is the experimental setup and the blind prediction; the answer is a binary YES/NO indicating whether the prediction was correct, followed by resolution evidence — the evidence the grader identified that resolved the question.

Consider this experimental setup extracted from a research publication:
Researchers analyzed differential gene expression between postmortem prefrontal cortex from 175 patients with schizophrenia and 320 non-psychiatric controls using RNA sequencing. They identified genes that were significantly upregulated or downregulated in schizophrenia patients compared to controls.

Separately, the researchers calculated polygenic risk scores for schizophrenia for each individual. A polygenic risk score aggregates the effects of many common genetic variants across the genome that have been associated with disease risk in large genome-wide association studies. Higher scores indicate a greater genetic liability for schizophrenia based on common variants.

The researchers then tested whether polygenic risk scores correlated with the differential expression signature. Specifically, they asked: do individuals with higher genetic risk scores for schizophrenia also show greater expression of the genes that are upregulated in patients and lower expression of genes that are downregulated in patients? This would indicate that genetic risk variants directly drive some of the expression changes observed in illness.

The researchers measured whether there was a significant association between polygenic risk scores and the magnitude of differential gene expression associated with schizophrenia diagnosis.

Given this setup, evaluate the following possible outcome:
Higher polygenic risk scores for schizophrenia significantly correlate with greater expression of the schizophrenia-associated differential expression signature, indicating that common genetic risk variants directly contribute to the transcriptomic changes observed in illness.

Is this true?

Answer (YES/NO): NO